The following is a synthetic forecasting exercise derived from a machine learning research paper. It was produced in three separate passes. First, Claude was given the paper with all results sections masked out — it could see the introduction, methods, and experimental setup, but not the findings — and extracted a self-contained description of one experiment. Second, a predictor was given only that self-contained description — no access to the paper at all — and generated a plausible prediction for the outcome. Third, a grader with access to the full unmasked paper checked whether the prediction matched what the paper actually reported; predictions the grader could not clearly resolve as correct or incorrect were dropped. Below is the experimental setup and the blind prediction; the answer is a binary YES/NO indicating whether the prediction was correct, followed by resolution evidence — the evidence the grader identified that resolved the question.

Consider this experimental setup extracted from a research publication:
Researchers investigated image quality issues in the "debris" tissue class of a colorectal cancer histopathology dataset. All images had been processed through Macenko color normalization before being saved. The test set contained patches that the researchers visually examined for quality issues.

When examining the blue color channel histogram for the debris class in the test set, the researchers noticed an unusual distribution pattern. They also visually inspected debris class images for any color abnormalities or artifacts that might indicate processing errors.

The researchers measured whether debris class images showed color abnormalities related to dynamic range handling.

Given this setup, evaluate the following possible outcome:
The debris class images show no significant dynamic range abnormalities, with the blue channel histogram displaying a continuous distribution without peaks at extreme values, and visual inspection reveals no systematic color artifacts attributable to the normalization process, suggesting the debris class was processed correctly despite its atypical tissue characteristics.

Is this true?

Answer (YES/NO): NO